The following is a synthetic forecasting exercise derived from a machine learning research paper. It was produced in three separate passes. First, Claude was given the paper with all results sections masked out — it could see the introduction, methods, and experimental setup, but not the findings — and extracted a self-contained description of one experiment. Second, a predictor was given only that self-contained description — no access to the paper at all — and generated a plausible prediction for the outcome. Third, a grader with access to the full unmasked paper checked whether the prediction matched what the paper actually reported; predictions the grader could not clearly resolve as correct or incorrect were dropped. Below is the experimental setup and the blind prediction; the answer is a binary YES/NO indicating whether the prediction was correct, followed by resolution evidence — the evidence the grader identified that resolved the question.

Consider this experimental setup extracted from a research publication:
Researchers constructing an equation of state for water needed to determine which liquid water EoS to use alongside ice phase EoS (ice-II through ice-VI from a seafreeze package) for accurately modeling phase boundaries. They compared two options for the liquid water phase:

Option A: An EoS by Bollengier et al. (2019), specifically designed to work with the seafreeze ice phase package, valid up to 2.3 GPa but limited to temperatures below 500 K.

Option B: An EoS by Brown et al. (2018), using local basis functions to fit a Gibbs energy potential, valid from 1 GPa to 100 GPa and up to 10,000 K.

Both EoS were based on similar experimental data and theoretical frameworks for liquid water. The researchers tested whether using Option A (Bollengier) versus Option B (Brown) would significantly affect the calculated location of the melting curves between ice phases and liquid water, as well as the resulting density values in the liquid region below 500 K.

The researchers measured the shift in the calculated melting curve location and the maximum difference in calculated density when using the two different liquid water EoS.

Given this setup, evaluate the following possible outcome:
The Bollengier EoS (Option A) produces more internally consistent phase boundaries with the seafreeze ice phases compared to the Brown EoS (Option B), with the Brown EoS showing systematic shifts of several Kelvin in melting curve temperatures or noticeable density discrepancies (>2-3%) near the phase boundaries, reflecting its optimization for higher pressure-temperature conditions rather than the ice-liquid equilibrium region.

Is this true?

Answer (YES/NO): NO